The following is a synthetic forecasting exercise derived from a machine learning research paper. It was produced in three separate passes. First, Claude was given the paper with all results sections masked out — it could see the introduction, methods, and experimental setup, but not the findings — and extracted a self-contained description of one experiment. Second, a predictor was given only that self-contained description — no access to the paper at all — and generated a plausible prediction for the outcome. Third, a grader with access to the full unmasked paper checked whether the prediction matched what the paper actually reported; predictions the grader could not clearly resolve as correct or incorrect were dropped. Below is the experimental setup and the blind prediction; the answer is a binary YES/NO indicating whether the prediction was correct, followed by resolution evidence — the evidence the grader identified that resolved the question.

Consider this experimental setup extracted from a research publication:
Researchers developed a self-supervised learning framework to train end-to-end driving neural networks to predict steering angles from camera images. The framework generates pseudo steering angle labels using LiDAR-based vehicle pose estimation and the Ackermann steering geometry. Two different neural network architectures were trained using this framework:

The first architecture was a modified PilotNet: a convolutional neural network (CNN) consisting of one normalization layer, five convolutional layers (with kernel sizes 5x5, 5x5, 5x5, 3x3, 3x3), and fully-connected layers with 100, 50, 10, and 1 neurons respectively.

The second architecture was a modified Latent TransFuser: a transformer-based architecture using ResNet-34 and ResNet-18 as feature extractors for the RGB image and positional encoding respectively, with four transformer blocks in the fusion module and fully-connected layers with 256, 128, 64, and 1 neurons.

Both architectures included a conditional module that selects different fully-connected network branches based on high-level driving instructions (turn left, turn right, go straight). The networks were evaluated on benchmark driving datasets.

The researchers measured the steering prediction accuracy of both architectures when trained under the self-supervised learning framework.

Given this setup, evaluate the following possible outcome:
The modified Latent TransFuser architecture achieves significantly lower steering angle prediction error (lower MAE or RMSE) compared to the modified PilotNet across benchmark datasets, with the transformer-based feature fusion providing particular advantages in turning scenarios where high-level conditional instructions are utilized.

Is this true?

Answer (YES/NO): NO